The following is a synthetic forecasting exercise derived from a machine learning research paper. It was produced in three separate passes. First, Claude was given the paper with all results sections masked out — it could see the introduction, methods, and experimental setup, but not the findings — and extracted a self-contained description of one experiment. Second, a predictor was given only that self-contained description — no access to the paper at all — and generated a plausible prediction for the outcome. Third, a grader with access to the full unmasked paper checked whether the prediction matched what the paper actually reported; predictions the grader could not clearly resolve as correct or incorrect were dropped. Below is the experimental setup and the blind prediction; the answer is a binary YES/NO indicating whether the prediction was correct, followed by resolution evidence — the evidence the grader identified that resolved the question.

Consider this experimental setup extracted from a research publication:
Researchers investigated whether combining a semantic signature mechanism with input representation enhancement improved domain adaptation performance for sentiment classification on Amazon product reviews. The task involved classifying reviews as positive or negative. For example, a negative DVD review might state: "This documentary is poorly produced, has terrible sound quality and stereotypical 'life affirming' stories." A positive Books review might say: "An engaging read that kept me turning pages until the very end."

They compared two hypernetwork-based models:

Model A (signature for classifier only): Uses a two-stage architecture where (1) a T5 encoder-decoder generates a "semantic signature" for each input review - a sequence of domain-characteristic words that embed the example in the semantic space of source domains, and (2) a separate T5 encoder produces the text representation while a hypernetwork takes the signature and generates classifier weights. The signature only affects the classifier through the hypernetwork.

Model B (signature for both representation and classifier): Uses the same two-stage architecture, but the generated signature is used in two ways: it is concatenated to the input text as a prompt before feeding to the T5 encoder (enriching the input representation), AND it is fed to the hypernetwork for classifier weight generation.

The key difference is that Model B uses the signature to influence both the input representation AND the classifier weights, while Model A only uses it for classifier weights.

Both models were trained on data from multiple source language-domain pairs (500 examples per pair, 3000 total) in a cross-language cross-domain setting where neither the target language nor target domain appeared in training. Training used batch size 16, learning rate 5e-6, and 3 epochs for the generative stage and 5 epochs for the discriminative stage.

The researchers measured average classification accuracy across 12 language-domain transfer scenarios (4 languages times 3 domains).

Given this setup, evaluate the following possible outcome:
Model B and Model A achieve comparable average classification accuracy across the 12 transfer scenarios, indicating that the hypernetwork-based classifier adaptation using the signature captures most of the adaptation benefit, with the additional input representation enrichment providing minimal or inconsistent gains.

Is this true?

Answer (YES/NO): YES